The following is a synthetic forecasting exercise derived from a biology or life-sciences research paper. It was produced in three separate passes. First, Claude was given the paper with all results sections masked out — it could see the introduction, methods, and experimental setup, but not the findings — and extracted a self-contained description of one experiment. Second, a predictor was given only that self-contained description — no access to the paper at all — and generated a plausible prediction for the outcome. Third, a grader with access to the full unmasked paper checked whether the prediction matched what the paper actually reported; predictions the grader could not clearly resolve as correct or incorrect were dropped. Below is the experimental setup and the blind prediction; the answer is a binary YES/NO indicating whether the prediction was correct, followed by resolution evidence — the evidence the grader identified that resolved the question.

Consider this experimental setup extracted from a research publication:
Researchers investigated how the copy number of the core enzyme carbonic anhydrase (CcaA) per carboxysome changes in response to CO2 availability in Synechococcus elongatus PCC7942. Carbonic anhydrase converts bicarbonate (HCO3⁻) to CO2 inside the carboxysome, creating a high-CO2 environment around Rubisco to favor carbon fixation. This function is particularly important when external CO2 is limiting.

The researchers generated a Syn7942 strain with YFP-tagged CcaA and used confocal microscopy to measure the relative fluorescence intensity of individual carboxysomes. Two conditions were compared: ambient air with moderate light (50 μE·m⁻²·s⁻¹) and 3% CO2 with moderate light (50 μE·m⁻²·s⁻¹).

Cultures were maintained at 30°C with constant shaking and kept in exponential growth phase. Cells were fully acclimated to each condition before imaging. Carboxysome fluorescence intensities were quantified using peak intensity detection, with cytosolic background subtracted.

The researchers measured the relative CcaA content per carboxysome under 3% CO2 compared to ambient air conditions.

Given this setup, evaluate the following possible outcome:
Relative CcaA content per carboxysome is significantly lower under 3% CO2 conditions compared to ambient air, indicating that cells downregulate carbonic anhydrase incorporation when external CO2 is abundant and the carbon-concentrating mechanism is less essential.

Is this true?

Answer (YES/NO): NO